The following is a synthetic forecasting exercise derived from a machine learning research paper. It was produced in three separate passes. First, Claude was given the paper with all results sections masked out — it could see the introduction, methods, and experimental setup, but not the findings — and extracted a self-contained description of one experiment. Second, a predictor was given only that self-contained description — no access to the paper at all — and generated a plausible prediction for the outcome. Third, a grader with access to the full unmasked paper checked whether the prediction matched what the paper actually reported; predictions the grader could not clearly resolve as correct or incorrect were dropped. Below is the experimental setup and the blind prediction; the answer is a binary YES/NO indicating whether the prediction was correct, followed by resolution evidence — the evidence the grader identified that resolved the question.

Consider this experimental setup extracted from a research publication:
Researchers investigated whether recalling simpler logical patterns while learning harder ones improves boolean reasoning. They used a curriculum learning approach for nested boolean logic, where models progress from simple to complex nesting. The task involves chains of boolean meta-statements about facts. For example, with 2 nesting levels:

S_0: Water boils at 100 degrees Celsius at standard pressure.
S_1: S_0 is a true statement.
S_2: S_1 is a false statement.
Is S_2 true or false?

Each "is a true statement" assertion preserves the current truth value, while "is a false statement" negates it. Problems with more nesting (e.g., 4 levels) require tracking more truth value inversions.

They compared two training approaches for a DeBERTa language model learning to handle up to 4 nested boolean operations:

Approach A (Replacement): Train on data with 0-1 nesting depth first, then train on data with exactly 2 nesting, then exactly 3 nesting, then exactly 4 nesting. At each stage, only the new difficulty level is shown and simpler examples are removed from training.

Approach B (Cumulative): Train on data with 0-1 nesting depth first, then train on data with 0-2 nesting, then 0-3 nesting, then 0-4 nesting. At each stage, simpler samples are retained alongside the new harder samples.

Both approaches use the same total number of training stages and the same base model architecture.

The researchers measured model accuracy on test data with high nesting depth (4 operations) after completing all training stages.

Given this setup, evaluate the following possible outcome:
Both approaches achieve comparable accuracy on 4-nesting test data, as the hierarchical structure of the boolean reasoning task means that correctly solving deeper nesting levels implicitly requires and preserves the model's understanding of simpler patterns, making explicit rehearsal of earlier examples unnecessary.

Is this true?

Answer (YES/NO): YES